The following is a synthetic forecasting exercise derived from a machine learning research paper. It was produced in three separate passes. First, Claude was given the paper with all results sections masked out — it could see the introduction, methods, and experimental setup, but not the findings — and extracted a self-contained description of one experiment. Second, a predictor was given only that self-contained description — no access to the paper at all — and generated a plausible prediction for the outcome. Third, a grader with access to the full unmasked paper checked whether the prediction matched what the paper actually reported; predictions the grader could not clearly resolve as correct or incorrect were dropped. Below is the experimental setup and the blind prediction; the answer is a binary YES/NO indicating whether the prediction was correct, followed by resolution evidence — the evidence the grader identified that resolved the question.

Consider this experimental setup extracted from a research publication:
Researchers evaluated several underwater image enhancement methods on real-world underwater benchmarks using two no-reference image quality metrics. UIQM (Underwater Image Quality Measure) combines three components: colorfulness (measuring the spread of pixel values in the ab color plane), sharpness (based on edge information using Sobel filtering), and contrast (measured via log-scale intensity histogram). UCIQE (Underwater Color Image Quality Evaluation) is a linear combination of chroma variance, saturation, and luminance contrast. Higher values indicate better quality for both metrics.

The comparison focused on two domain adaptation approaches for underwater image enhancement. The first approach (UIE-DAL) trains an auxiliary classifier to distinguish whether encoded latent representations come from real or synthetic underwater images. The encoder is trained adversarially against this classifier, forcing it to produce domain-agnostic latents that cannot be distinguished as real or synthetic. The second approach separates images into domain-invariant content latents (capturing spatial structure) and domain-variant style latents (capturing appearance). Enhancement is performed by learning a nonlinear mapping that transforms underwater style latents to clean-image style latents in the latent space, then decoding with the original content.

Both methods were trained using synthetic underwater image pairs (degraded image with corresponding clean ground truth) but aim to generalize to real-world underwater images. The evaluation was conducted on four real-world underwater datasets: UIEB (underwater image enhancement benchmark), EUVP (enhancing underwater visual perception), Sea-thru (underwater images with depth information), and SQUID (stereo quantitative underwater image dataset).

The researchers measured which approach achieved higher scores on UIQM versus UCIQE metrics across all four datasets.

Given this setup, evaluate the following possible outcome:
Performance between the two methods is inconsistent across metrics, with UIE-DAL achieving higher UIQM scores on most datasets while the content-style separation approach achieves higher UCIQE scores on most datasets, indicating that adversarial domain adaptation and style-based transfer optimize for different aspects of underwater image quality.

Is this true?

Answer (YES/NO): YES